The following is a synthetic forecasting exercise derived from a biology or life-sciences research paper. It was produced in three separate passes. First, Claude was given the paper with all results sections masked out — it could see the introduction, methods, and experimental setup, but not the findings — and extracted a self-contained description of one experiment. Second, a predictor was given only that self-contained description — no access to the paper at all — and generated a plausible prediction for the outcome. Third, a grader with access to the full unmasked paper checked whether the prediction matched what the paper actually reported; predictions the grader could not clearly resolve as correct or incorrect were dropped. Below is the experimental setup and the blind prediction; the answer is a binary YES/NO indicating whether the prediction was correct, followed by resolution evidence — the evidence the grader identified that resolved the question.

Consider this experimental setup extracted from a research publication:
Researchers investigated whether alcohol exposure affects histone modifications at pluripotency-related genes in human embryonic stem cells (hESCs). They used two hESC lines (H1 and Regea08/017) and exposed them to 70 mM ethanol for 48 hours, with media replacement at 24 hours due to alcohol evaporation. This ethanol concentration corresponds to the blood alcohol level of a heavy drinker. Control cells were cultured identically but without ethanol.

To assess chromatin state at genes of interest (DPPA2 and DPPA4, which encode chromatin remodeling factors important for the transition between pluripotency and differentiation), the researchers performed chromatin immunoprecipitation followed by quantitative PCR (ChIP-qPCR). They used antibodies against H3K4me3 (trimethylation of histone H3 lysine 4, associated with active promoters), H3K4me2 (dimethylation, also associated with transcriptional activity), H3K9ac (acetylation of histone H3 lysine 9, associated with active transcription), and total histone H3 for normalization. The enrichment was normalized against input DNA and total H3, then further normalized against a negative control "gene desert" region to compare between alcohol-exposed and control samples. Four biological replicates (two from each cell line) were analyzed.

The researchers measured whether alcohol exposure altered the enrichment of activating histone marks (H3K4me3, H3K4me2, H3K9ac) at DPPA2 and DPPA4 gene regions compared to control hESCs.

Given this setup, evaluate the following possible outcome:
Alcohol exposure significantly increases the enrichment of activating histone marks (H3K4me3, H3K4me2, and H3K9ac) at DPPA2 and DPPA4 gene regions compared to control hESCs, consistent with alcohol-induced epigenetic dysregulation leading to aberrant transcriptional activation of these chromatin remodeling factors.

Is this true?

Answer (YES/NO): NO